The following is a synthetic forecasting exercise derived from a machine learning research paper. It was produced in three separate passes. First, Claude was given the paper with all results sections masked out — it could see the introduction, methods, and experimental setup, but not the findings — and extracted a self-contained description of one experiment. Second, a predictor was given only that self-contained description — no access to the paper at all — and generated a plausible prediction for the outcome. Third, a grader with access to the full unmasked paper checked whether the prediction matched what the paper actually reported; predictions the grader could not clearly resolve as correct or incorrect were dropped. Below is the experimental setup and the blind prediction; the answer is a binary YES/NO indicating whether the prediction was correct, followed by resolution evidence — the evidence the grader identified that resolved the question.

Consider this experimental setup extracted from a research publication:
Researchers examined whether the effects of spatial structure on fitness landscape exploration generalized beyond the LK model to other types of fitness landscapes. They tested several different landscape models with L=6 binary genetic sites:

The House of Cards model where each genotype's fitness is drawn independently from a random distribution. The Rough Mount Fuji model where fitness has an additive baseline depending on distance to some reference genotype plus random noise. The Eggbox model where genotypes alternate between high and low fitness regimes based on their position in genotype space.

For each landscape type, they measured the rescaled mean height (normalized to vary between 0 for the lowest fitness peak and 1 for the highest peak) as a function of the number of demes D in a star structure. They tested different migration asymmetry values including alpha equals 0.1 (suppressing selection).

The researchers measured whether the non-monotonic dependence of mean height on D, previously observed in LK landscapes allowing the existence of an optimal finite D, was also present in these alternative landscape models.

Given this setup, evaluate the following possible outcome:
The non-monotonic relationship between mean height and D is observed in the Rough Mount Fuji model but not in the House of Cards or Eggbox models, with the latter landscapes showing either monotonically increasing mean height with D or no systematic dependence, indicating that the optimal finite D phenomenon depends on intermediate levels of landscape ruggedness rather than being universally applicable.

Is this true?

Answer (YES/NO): NO